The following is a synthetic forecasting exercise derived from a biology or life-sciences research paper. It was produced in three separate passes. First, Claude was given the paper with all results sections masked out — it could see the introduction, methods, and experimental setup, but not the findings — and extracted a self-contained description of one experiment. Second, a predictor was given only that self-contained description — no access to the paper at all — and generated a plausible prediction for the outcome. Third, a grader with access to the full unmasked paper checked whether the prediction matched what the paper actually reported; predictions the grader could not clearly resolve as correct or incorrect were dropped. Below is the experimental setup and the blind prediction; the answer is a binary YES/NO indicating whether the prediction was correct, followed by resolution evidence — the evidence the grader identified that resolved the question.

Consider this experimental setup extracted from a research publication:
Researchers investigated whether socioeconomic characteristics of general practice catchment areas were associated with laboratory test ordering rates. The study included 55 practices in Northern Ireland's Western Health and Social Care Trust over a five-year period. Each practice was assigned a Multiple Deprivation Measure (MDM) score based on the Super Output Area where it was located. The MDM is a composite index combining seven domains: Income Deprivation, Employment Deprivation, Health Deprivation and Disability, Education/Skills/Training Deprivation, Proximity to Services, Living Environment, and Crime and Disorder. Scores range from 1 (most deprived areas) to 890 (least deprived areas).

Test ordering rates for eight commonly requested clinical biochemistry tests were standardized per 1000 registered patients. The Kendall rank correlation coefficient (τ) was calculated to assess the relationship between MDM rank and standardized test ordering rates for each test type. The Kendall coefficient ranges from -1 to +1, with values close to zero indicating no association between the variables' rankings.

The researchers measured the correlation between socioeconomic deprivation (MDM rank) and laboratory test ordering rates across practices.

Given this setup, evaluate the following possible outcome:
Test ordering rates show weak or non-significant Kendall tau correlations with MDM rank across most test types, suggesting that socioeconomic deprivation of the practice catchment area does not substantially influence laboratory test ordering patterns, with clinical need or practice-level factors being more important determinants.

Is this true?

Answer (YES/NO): YES